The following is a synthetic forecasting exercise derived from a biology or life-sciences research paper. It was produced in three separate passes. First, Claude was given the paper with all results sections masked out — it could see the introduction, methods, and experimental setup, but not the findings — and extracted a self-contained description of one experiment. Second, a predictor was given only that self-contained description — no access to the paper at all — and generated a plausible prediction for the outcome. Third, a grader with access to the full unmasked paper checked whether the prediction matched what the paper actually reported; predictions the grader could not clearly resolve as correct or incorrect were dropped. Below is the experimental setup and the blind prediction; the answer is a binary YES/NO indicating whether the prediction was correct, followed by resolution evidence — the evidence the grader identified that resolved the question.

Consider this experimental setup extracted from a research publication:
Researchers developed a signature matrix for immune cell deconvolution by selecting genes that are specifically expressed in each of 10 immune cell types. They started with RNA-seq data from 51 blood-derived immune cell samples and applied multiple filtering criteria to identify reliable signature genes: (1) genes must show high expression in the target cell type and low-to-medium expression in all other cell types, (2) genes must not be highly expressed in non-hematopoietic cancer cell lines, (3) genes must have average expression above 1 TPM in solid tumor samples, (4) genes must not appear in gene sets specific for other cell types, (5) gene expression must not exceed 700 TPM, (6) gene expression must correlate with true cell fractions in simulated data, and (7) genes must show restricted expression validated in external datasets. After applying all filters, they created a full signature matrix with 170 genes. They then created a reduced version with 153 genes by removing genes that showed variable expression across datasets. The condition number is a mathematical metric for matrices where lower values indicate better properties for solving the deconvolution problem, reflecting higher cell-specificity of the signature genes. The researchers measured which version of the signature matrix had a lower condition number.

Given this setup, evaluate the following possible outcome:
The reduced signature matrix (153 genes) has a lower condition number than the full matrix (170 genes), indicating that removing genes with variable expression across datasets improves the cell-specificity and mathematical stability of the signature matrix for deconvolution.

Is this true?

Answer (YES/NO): YES